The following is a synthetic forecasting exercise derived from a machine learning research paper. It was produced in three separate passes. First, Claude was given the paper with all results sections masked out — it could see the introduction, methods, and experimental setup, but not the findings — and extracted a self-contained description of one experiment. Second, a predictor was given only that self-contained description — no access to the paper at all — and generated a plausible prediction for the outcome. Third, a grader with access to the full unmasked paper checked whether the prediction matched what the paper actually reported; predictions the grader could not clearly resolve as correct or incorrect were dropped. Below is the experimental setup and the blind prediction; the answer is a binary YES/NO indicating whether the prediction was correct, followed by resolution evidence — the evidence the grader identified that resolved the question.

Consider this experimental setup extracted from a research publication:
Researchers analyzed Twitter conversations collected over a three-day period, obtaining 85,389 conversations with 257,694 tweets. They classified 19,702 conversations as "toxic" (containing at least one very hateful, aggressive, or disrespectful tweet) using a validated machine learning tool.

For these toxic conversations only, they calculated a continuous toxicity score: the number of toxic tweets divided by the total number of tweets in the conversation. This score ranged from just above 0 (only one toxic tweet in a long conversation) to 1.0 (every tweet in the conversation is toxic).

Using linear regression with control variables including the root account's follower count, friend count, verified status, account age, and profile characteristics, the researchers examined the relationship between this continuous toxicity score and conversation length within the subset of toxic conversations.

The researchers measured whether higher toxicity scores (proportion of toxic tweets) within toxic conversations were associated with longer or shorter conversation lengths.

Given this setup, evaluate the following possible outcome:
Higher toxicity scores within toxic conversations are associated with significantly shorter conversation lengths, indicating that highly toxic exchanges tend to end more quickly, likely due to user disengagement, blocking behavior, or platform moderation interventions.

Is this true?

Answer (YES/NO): YES